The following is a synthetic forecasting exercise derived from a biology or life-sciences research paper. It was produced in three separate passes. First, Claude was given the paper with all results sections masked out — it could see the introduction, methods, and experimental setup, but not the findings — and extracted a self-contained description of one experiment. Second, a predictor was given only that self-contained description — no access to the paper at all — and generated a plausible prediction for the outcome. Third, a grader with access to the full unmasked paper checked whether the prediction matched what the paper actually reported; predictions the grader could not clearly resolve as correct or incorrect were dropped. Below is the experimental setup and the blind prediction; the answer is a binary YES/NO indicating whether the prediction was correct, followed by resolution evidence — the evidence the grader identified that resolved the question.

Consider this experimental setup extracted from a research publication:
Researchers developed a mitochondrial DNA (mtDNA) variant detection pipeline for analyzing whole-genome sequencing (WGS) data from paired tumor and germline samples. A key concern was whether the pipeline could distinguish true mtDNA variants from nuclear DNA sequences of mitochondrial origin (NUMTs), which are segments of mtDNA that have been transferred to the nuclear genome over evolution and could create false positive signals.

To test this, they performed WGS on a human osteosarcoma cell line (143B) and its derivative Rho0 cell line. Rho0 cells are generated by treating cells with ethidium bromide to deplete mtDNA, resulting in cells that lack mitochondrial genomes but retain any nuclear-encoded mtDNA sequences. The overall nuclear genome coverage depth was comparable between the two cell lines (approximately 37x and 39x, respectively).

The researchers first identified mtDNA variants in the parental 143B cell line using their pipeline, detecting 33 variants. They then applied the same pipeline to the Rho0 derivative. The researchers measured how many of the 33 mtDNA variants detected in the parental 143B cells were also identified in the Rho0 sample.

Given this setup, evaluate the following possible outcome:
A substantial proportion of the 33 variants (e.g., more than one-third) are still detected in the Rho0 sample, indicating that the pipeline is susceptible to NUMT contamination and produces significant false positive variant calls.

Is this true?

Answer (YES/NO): NO